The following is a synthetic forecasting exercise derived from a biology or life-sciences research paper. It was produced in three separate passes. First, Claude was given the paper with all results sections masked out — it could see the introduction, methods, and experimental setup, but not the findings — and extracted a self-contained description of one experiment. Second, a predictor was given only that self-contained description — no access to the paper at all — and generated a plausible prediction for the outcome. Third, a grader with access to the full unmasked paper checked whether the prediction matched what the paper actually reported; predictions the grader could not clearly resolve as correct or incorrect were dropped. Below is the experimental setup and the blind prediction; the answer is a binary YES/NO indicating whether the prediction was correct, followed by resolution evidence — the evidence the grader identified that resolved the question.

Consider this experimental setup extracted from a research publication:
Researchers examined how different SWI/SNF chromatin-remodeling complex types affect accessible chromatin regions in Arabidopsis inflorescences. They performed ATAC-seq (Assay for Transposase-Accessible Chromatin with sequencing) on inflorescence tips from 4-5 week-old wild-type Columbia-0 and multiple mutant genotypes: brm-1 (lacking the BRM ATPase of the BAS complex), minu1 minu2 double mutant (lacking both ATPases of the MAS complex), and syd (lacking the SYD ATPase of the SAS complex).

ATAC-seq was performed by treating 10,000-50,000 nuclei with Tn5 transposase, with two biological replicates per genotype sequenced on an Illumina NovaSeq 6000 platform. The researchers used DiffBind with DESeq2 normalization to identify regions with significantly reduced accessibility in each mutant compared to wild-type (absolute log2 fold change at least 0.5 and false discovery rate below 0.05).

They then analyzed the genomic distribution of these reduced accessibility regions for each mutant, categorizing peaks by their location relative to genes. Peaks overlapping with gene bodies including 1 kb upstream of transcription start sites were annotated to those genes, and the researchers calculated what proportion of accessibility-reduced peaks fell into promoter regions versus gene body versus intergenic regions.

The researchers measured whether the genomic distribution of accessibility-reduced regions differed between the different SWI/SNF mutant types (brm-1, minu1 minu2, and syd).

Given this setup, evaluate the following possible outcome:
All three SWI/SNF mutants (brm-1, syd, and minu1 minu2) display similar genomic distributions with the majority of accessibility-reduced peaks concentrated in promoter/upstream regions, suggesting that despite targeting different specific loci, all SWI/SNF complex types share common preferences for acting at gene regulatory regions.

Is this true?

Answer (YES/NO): NO